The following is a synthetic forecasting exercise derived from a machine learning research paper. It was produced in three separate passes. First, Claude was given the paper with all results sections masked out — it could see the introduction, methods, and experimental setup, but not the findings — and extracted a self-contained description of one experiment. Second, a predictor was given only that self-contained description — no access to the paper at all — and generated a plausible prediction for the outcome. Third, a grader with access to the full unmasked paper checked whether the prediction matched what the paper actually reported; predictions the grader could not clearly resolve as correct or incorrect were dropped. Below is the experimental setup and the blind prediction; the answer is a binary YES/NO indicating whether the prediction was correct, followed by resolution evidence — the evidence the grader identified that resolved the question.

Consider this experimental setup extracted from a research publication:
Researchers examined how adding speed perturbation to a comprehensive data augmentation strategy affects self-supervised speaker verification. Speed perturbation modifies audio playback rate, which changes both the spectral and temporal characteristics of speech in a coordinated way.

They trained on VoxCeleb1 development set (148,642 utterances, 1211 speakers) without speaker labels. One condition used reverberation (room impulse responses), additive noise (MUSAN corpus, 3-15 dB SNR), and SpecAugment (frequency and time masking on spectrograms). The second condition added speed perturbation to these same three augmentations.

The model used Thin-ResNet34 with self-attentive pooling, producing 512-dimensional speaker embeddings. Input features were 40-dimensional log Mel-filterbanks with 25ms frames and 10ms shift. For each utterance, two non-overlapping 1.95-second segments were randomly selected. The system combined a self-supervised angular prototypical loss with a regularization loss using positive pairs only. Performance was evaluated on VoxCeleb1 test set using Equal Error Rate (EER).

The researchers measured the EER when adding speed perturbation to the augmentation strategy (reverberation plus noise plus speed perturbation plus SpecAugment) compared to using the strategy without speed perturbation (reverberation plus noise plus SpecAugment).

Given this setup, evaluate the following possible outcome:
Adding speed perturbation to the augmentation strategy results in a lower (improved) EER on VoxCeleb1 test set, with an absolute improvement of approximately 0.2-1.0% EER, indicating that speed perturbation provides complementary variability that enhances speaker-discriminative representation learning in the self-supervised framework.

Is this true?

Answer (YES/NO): NO